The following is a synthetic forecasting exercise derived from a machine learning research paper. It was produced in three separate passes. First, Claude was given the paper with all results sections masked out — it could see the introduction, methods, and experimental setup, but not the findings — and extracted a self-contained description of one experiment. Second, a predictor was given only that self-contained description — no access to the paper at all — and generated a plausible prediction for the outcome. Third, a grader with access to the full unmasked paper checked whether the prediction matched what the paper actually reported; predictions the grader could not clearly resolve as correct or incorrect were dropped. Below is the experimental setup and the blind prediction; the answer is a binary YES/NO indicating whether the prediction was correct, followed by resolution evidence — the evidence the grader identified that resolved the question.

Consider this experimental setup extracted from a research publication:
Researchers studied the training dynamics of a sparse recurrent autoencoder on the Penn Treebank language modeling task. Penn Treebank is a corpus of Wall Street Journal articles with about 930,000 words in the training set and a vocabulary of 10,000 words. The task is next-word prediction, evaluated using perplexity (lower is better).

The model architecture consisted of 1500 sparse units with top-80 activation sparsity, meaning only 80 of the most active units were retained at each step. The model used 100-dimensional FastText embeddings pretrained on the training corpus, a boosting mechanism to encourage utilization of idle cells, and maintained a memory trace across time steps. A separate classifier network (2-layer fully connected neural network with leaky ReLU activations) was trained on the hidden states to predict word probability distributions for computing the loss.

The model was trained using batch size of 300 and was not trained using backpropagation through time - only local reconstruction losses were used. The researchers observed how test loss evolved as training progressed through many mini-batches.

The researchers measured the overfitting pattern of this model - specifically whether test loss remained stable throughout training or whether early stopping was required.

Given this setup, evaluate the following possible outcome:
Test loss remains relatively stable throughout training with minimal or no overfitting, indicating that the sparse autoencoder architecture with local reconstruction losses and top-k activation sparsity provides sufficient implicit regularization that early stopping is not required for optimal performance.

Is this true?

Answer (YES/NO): NO